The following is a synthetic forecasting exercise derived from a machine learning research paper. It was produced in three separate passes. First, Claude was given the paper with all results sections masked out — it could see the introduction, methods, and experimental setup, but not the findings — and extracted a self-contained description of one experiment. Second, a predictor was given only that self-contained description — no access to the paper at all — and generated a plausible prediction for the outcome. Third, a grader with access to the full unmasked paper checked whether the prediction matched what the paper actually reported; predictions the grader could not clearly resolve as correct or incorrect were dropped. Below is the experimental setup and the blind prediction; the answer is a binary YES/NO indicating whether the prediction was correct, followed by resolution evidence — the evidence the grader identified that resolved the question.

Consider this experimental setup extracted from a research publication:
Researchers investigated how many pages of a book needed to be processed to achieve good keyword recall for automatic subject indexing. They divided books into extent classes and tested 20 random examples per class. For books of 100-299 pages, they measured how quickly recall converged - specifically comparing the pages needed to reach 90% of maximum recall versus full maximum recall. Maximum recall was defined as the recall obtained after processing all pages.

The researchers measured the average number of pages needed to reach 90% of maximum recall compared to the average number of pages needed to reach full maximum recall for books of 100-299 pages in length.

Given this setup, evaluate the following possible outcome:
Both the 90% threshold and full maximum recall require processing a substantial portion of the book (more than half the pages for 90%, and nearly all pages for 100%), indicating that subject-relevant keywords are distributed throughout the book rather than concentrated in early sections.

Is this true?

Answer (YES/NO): NO